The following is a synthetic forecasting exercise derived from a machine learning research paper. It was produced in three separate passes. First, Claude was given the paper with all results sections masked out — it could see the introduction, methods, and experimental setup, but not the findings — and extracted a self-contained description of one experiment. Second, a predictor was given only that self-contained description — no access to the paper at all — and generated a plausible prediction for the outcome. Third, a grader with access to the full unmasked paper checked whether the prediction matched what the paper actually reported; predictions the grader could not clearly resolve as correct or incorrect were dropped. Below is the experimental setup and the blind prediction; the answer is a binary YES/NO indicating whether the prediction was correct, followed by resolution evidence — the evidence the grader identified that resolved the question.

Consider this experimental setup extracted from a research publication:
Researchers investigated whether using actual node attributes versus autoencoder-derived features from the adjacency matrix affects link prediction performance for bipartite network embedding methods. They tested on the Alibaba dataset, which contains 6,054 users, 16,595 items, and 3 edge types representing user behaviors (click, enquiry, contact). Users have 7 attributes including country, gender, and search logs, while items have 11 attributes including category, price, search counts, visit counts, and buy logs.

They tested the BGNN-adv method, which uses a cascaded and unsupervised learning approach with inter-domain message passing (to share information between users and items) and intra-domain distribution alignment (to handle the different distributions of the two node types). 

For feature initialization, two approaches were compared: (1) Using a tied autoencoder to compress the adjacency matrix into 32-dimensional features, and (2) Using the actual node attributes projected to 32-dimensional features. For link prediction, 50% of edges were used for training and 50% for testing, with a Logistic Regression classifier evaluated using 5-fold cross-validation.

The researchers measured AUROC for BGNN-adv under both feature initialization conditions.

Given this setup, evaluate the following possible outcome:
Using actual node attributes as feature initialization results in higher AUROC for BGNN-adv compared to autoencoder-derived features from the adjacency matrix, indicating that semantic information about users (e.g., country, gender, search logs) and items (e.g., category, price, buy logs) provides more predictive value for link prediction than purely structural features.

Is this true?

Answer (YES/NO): YES